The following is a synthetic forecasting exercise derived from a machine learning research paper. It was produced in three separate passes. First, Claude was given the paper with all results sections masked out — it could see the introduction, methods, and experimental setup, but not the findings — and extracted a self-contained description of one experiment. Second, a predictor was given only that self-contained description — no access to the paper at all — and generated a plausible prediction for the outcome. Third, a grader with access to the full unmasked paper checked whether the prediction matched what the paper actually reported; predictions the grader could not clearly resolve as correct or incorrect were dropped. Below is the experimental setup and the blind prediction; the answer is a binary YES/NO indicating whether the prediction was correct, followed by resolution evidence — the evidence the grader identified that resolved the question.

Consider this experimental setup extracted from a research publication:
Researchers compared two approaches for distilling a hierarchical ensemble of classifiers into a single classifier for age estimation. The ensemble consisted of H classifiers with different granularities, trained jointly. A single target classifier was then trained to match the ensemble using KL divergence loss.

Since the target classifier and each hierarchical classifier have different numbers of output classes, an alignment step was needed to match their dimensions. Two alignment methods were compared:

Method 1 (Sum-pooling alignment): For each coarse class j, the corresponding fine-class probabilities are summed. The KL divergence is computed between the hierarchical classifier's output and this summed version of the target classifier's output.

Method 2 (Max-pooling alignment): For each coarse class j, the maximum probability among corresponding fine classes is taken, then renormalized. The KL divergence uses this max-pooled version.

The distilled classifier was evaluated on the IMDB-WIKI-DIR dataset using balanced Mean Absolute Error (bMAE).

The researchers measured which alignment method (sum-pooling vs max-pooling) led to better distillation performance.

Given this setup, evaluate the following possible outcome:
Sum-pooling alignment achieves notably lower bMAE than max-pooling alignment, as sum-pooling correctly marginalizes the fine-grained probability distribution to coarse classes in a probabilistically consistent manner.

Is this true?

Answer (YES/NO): NO